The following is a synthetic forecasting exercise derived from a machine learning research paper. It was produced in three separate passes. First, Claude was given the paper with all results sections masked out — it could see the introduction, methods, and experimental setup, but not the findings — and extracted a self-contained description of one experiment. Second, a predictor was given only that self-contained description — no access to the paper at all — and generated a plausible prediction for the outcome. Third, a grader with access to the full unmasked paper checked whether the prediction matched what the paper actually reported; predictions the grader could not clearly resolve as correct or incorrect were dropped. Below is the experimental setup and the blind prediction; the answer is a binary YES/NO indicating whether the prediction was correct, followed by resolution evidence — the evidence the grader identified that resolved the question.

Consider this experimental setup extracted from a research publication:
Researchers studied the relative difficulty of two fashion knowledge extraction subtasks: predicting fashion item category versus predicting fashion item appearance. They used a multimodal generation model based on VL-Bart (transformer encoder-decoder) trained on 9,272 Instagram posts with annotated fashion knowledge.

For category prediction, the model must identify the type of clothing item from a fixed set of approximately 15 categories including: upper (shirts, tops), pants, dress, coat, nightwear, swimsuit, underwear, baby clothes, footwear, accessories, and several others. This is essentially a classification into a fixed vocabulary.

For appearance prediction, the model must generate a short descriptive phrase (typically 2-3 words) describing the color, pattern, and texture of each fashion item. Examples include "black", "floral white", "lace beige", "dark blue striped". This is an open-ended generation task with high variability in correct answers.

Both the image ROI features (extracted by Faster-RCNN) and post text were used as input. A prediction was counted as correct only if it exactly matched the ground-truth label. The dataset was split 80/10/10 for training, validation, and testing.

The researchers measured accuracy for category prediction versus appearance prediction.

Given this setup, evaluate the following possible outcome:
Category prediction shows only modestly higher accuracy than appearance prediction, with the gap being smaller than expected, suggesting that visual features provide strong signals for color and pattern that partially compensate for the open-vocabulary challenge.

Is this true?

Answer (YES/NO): NO